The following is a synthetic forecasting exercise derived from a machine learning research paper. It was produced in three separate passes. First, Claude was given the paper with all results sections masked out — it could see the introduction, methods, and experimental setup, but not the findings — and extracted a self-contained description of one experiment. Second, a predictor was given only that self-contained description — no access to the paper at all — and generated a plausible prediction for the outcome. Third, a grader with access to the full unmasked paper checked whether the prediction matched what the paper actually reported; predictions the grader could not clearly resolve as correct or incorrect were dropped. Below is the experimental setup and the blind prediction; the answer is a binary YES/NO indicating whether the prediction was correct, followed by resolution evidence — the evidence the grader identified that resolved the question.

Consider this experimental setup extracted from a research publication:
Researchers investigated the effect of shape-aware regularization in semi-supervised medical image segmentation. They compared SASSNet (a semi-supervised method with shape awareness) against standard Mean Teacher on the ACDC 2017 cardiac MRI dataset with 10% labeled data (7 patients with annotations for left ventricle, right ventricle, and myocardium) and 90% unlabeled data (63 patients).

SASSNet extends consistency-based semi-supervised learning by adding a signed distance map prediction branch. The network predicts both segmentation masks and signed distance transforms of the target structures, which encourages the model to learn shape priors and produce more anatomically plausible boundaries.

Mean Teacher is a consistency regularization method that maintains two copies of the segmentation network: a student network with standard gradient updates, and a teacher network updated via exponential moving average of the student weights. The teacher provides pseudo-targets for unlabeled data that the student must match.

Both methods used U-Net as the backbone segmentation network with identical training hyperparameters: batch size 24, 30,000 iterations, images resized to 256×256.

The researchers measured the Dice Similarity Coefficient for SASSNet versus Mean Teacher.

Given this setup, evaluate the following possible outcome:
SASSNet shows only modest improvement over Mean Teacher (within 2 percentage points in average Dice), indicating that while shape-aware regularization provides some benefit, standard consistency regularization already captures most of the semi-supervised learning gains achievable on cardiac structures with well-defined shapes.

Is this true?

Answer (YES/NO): NO